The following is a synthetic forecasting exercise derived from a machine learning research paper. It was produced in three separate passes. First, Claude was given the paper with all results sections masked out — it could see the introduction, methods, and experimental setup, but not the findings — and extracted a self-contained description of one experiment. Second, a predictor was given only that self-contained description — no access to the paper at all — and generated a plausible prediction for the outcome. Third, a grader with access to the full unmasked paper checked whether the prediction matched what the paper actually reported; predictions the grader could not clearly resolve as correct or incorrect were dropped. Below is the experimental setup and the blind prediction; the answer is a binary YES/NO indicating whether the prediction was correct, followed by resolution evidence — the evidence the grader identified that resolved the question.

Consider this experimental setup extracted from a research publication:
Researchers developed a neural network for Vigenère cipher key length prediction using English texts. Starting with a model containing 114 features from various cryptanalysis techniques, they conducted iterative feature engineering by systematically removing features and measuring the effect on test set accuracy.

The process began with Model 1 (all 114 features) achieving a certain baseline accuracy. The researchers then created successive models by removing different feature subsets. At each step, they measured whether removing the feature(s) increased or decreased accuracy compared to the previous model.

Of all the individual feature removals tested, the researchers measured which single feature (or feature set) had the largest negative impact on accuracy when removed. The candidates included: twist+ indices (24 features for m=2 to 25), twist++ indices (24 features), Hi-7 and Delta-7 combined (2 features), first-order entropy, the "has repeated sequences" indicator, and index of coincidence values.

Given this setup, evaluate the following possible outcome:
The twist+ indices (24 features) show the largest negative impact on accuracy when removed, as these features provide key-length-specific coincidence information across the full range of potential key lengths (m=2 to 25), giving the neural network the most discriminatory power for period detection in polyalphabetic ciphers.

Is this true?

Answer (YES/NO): YES